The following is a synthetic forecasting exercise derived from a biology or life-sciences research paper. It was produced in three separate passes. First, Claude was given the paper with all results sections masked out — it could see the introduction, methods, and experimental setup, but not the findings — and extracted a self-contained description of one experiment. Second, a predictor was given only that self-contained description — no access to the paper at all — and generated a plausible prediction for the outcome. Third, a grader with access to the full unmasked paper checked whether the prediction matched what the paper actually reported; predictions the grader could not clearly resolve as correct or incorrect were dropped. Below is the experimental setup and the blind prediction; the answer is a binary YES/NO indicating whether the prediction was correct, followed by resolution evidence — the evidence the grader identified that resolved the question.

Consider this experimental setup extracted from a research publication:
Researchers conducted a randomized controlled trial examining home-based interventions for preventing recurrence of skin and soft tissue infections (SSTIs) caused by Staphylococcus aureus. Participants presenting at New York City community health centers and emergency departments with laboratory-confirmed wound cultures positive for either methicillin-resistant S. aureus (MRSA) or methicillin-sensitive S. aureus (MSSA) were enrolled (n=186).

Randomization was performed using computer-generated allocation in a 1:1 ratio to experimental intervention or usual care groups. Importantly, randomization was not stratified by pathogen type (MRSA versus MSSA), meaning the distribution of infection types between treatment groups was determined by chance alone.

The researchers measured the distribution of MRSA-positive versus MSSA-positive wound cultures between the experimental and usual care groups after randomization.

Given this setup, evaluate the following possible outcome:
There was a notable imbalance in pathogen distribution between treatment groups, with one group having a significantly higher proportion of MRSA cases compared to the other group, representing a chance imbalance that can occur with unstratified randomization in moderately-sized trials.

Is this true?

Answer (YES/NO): YES